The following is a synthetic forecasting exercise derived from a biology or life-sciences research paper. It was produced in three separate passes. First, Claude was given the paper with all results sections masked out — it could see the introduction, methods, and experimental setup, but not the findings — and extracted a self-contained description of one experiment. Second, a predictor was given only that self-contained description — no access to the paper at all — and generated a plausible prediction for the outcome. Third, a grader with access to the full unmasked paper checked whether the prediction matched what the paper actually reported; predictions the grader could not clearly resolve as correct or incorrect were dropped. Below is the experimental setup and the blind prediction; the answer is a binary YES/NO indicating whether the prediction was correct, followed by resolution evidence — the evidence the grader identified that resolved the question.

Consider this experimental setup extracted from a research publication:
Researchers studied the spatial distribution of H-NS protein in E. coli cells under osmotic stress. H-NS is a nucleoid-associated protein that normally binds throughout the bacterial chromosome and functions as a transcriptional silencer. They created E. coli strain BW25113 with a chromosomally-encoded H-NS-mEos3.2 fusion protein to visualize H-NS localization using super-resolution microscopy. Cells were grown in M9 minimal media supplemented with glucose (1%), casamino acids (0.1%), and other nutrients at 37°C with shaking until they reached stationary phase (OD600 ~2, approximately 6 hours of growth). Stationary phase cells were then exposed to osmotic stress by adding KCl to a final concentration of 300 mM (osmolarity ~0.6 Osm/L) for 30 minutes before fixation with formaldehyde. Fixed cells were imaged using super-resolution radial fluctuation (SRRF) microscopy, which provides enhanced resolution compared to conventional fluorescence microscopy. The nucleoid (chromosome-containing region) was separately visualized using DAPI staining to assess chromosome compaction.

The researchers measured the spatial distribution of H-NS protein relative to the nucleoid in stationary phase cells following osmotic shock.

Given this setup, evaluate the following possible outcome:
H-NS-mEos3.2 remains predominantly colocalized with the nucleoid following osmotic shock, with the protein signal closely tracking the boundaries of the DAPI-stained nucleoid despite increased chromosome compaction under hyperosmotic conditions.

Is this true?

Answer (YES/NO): NO